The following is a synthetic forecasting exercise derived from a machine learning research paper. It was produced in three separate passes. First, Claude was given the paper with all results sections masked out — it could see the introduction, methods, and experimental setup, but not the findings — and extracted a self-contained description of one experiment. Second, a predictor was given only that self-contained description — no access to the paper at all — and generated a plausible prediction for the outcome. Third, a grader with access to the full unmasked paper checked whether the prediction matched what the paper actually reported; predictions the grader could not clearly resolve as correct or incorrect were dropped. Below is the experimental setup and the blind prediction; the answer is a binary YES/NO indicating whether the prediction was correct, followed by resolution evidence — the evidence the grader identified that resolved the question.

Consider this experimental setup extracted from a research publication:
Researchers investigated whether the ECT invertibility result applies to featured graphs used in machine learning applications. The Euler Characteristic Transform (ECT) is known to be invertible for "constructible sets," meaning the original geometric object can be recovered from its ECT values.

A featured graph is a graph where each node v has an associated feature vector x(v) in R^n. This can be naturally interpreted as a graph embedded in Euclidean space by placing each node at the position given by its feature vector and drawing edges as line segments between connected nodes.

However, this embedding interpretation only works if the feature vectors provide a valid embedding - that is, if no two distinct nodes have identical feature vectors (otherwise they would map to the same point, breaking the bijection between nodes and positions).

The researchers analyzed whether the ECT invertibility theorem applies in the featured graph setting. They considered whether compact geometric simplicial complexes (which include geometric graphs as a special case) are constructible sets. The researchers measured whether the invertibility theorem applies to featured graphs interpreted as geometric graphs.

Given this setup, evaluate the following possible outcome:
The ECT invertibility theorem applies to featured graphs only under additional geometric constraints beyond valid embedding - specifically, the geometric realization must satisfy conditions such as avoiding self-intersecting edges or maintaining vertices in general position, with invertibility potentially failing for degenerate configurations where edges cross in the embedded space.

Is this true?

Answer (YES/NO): NO